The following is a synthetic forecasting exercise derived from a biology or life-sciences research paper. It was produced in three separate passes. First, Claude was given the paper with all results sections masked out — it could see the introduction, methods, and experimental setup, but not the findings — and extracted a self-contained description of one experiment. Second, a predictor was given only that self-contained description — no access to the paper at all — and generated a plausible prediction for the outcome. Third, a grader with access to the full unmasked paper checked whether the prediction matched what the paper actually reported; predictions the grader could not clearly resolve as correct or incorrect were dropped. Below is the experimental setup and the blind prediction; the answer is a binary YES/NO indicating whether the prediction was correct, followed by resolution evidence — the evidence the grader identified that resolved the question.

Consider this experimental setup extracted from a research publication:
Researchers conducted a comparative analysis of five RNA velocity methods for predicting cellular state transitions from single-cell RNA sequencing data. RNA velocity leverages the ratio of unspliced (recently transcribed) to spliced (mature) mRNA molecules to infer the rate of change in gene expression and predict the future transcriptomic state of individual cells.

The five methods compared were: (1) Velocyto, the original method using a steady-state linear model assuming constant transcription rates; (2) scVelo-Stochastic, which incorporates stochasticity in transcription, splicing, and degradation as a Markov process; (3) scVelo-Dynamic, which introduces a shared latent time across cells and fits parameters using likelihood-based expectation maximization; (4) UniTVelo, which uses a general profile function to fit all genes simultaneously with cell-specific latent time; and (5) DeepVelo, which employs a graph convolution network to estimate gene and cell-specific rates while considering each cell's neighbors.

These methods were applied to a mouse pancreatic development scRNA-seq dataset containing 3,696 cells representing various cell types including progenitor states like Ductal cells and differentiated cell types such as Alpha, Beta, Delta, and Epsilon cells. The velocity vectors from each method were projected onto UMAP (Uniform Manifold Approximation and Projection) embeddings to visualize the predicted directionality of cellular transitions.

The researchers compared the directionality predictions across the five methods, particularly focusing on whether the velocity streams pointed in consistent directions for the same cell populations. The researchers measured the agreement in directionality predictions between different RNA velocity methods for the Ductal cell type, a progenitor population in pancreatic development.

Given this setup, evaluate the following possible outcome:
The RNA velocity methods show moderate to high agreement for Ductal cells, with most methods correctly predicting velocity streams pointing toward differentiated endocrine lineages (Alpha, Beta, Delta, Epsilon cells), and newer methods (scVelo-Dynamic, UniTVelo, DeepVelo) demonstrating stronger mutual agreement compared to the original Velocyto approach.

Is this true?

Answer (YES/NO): NO